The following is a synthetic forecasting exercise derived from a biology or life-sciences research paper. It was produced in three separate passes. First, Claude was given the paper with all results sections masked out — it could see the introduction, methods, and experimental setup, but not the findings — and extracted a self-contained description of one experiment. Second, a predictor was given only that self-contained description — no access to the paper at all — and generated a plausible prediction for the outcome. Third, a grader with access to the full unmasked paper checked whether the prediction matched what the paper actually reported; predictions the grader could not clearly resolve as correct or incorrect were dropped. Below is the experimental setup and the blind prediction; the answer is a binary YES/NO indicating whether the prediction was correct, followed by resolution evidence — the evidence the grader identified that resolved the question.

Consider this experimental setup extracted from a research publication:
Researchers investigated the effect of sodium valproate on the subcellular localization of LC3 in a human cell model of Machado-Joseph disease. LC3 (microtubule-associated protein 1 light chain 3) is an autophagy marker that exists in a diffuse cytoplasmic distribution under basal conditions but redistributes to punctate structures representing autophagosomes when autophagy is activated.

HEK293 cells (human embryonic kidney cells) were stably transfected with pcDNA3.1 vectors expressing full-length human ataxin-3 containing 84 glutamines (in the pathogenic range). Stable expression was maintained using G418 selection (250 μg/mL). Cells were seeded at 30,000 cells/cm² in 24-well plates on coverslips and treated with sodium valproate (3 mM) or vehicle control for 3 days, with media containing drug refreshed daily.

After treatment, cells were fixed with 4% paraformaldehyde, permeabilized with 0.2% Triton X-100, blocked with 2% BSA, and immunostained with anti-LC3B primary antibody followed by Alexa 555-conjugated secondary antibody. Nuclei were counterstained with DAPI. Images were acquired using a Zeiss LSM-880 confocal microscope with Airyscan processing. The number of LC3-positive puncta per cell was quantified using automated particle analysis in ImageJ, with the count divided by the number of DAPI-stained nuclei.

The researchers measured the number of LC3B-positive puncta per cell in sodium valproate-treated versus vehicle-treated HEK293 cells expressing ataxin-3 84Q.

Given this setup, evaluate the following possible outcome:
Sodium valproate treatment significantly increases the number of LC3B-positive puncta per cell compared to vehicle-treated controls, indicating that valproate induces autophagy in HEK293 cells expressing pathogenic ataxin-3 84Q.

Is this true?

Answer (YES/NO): YES